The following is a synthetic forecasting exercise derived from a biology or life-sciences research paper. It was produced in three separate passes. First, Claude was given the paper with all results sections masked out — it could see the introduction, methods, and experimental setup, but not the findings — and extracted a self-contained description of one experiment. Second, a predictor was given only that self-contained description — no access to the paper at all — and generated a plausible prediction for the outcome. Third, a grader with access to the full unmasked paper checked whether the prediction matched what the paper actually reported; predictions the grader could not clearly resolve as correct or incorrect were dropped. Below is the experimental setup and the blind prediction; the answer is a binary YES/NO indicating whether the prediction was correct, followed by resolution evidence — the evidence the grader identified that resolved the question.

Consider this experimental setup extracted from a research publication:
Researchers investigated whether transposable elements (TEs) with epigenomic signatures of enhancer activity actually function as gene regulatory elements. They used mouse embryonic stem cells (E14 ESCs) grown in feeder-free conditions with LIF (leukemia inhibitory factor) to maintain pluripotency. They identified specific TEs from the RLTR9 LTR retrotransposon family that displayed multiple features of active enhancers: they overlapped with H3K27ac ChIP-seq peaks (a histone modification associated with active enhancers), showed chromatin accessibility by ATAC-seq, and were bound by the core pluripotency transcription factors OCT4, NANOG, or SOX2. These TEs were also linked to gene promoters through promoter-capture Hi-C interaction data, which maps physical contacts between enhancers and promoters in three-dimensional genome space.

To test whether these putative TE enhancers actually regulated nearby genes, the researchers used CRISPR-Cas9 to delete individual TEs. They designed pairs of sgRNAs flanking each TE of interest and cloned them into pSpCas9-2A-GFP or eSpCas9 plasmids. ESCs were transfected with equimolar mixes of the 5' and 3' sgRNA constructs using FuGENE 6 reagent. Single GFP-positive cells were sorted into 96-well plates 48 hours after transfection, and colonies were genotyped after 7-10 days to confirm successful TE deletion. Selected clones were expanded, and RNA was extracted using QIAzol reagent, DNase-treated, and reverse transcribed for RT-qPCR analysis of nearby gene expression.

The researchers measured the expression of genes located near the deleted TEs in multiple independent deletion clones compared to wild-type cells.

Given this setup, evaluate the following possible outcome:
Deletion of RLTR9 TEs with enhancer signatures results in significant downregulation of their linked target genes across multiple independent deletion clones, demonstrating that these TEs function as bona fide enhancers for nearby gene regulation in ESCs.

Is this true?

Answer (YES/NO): NO